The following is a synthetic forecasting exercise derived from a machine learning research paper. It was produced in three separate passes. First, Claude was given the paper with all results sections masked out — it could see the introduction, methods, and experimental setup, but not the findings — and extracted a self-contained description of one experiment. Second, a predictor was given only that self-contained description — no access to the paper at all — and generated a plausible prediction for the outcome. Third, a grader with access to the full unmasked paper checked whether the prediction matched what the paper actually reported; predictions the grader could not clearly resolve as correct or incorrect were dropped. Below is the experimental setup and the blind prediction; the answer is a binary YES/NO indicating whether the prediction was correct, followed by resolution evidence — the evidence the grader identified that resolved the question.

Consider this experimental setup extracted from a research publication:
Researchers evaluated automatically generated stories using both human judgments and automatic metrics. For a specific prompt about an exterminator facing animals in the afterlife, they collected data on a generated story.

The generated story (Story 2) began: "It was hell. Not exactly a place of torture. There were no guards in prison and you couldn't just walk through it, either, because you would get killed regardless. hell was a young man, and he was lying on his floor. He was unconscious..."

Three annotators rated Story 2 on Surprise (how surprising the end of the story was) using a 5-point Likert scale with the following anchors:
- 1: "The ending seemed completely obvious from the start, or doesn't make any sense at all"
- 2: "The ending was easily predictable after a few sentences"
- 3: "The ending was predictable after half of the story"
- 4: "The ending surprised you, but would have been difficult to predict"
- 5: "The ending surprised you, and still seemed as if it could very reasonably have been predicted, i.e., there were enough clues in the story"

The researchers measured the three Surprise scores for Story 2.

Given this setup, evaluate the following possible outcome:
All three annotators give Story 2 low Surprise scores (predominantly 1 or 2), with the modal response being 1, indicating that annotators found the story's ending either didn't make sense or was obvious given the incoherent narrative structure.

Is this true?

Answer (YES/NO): NO